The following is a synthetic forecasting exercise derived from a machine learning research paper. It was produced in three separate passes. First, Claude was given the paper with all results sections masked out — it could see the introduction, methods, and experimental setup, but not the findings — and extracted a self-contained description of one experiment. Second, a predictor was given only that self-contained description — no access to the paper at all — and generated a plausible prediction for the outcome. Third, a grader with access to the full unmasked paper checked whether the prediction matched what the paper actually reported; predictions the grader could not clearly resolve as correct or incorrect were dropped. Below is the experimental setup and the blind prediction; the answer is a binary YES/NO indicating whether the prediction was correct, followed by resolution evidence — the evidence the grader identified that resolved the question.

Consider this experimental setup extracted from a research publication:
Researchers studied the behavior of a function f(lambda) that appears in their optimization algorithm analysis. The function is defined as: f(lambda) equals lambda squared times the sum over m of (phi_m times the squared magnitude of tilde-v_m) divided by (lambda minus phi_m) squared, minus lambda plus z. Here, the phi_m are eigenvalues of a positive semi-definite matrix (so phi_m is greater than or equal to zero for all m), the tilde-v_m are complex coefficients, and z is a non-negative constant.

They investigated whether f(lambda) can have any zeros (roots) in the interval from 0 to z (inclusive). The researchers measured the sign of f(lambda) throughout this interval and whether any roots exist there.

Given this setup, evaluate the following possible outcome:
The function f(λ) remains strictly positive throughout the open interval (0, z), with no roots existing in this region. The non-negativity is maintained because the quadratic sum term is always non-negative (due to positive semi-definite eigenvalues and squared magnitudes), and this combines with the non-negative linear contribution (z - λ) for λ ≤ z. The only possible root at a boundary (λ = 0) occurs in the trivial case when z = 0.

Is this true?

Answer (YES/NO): YES